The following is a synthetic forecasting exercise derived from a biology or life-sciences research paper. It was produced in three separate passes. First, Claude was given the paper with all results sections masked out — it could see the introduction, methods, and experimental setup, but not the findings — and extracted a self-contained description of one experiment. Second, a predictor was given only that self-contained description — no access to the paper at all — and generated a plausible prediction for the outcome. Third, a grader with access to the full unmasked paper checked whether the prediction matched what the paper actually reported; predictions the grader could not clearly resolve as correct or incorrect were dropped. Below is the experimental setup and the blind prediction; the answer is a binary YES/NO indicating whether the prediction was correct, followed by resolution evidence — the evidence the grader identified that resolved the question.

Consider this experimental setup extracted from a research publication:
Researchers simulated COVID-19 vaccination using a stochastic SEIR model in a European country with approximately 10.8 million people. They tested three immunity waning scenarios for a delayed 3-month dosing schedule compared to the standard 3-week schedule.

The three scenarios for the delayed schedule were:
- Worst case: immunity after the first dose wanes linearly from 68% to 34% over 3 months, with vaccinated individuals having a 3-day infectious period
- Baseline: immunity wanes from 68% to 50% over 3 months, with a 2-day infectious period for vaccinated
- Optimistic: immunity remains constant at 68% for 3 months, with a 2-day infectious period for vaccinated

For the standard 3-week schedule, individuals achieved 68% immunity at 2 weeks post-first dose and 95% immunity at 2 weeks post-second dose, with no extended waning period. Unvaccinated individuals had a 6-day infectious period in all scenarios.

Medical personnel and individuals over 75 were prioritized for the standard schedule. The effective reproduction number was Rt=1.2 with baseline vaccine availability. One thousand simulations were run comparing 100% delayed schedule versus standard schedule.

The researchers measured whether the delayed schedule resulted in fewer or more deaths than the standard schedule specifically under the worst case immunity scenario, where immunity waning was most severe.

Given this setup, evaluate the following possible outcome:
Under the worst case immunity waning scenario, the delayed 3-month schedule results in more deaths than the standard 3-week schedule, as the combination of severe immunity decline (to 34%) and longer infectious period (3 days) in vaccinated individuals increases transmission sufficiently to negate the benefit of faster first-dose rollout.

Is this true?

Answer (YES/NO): NO